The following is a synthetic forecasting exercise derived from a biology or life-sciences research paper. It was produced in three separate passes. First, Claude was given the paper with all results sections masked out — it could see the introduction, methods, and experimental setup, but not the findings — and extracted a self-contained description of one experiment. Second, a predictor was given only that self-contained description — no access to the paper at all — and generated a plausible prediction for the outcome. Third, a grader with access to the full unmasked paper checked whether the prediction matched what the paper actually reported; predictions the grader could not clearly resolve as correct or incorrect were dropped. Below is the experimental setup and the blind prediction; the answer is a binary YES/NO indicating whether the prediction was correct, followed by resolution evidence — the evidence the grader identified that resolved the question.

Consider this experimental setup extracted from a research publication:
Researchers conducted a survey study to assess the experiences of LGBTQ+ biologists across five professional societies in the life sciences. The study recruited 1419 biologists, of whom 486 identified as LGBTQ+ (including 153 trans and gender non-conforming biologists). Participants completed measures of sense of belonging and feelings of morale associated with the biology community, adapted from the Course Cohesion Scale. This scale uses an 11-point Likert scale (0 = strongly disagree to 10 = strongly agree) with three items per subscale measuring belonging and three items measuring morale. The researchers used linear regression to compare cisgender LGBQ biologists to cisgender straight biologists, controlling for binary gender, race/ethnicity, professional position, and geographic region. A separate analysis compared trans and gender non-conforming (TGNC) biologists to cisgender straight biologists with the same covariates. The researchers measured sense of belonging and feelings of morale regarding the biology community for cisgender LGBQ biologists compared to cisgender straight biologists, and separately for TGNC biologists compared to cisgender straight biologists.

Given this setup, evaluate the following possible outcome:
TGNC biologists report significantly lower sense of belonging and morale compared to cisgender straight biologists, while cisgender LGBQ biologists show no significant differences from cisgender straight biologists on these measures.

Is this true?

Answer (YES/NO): YES